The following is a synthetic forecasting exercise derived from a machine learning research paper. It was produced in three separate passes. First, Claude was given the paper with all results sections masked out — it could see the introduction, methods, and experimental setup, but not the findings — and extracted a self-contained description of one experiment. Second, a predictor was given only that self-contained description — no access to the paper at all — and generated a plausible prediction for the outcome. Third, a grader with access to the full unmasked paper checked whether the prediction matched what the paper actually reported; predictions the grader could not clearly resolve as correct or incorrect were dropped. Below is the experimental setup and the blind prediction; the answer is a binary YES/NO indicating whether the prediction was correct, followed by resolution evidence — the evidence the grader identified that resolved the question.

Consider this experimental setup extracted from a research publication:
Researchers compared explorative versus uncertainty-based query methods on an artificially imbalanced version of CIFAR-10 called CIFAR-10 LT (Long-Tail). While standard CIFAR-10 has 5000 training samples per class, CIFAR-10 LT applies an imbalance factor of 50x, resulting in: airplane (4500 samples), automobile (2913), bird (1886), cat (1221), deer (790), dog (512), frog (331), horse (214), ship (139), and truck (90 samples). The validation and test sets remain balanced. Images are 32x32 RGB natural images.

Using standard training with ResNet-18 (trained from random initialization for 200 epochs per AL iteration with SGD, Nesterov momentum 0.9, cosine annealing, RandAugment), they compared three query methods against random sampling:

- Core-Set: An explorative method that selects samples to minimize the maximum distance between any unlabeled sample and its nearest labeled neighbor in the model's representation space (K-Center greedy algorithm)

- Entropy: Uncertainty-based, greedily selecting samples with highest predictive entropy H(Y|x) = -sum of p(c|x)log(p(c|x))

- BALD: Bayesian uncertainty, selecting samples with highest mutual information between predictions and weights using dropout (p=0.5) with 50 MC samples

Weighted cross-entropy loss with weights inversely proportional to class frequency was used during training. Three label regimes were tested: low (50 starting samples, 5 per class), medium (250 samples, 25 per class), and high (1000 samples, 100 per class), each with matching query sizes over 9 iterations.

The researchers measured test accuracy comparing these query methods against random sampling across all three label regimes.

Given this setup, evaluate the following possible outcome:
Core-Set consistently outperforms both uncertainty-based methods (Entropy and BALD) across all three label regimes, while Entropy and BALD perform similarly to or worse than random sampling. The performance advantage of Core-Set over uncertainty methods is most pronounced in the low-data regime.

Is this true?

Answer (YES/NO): NO